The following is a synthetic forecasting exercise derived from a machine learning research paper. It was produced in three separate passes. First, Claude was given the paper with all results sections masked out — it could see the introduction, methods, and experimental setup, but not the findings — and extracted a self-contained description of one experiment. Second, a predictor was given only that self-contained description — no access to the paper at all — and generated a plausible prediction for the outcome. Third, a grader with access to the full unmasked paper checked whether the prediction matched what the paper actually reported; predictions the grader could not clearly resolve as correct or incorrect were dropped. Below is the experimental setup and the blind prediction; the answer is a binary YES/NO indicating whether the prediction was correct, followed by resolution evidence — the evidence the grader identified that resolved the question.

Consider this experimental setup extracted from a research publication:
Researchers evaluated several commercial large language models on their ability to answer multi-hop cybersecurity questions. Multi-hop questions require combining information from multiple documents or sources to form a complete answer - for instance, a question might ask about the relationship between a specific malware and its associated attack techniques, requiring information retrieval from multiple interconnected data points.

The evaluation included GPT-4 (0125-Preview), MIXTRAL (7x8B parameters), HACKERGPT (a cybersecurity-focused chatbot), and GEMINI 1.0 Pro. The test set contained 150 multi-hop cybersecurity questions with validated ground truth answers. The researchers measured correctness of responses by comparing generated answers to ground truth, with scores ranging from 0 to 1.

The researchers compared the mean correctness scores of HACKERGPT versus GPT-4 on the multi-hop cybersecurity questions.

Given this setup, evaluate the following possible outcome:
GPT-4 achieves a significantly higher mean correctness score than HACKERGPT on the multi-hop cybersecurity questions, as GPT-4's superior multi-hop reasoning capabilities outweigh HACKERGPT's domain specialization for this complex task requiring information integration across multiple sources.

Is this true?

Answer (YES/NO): YES